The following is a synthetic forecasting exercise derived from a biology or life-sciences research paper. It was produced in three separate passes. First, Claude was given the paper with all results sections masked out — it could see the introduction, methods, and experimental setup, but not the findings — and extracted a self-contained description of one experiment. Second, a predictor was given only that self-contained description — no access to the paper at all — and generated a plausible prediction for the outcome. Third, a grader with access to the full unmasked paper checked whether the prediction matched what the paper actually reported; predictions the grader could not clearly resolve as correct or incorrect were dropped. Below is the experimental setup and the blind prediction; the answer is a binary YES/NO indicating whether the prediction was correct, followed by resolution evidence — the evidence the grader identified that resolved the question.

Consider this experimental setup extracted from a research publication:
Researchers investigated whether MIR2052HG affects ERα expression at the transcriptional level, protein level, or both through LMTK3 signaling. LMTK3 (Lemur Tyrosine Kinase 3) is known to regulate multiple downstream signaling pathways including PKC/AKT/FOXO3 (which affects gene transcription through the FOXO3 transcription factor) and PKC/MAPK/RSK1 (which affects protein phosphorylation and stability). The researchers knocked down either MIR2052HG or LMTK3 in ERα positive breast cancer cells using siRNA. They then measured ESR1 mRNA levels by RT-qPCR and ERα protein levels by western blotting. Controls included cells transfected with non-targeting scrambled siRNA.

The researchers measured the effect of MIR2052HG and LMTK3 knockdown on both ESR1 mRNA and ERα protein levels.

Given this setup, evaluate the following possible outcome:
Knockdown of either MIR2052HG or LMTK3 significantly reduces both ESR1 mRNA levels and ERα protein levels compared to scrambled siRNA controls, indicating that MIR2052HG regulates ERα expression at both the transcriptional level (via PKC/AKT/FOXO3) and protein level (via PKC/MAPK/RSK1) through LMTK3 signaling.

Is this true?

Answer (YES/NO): YES